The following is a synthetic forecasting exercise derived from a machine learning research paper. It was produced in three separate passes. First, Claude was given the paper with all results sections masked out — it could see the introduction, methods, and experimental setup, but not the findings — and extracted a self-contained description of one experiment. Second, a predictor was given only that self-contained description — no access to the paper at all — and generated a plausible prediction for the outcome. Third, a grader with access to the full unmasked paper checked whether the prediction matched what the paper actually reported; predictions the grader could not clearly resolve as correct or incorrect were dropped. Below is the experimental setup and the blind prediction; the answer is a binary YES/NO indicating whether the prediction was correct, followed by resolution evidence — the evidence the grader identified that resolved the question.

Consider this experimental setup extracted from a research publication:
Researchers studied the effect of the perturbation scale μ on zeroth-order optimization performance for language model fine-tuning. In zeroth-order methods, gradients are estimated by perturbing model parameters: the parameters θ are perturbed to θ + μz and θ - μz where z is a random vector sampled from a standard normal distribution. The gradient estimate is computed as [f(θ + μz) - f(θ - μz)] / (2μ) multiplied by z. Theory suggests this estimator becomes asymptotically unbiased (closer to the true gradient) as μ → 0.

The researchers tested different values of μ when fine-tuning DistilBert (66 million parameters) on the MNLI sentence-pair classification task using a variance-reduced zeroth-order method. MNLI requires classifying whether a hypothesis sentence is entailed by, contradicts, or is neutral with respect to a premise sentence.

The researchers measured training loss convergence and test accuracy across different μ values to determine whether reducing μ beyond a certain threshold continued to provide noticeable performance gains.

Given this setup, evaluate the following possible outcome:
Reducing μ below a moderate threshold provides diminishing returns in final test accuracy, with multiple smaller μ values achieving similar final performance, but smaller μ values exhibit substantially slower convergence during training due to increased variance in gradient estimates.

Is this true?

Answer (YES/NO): NO